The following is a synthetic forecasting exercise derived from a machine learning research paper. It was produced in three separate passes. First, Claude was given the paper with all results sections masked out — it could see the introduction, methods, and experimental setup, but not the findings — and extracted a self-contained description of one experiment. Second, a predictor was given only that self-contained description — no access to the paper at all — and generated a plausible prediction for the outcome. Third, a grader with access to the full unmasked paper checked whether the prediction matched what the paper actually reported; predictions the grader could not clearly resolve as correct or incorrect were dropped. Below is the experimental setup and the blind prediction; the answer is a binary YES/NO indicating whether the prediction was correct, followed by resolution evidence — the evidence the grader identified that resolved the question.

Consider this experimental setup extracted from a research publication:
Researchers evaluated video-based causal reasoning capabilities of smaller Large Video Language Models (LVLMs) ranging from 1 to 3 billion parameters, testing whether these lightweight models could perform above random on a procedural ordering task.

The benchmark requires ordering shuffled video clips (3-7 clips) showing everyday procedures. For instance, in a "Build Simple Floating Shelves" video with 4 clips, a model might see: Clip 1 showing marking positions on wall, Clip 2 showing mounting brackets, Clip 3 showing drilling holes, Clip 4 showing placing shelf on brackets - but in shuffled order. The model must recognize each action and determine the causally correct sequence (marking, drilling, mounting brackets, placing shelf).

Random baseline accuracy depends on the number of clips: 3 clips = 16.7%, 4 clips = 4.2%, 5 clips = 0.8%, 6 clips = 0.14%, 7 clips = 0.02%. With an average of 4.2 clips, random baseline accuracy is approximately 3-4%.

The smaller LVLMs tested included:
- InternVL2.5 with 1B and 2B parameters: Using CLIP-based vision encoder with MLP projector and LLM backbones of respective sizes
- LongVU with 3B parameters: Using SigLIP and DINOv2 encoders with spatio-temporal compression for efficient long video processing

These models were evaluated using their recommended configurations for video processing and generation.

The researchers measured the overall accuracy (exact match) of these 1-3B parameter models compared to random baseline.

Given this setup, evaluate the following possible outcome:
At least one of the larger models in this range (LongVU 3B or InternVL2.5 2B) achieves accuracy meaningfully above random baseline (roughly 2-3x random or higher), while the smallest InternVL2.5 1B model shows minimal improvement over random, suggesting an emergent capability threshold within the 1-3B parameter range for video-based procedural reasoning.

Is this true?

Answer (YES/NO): NO